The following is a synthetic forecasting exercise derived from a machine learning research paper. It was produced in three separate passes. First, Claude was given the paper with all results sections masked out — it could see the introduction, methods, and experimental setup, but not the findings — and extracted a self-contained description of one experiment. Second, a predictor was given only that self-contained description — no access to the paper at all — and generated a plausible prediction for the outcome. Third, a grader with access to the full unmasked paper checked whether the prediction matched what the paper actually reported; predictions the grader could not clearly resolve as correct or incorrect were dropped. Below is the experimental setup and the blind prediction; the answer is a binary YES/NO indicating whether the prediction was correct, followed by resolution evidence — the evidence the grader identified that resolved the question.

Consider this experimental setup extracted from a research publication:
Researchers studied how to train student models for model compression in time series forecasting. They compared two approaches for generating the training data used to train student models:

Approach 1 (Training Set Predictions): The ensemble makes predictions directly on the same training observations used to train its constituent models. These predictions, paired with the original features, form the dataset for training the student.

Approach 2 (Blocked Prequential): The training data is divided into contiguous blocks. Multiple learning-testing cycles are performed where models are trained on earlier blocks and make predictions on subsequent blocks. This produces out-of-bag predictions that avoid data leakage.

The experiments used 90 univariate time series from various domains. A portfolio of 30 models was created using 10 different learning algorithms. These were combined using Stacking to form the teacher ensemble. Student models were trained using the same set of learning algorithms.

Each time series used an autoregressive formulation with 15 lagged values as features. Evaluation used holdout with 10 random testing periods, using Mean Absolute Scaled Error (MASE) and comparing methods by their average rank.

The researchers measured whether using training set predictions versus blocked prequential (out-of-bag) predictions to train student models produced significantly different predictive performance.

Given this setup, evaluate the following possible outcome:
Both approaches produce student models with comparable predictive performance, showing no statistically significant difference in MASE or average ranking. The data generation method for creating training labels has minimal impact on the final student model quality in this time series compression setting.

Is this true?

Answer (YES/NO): NO